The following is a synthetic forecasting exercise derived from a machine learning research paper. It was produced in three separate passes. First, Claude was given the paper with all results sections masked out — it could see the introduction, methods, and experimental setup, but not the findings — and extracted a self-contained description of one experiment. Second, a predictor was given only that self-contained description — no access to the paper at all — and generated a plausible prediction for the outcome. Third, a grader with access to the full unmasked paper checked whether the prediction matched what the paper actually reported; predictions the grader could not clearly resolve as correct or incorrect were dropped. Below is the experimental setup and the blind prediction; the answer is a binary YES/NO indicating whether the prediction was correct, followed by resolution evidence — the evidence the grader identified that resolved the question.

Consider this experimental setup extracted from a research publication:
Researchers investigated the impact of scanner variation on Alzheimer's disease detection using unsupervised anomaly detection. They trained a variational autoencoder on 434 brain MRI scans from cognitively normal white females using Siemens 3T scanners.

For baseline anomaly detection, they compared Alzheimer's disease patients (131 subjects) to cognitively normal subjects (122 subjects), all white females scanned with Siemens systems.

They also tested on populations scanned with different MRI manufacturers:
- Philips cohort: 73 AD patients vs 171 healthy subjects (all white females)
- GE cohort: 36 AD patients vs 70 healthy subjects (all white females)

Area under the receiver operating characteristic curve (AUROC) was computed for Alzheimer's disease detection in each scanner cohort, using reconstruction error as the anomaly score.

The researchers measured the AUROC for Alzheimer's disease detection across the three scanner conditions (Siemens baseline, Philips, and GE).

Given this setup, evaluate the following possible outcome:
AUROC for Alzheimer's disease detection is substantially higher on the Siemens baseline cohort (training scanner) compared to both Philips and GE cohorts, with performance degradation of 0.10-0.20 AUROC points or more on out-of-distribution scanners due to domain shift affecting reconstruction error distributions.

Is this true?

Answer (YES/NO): NO